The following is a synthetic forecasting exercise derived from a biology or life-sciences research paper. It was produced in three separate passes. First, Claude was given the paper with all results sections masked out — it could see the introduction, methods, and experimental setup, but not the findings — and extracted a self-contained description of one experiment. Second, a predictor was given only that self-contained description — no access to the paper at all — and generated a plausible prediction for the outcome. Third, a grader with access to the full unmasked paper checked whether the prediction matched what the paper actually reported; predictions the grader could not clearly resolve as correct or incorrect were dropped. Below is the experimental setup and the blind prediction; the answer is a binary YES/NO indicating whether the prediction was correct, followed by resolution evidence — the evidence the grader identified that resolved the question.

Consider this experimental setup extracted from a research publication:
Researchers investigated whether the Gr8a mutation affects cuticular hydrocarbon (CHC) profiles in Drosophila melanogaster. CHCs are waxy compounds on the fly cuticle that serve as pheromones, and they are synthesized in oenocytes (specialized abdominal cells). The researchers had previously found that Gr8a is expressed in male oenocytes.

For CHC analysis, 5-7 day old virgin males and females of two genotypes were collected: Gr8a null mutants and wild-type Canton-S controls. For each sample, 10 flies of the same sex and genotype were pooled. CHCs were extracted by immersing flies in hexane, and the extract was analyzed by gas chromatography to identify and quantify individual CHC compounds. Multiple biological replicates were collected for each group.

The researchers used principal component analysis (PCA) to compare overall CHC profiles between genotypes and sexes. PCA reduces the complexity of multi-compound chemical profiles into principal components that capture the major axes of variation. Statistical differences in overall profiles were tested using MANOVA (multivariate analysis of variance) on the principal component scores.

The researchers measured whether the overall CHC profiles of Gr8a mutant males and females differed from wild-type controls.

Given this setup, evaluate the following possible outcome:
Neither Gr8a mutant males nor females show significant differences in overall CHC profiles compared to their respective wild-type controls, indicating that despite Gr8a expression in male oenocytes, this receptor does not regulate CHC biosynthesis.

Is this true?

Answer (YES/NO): NO